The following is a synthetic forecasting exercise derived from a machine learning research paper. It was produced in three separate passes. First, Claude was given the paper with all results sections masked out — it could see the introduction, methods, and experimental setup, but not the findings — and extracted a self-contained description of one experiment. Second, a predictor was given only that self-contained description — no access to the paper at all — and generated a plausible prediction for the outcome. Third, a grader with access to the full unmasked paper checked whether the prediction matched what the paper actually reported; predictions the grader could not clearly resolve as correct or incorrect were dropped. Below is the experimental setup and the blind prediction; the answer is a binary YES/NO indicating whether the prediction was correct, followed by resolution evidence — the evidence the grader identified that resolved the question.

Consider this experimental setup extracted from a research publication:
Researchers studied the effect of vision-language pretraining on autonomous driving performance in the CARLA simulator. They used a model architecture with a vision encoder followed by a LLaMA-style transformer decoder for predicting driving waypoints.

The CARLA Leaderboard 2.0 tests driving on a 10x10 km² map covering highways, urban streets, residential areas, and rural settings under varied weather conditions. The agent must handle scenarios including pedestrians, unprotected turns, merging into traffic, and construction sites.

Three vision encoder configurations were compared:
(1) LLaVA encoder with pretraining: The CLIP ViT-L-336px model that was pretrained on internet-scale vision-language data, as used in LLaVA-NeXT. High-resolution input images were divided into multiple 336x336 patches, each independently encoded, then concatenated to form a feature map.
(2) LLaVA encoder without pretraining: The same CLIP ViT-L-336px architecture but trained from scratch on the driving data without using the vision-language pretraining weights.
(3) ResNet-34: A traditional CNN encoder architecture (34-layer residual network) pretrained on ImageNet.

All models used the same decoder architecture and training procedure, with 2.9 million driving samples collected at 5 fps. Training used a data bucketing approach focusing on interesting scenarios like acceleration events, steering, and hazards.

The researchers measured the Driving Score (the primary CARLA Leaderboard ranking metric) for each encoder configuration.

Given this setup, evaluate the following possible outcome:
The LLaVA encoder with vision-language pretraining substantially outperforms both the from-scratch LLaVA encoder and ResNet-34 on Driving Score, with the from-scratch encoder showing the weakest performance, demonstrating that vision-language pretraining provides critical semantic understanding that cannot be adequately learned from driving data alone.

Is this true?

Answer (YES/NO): YES